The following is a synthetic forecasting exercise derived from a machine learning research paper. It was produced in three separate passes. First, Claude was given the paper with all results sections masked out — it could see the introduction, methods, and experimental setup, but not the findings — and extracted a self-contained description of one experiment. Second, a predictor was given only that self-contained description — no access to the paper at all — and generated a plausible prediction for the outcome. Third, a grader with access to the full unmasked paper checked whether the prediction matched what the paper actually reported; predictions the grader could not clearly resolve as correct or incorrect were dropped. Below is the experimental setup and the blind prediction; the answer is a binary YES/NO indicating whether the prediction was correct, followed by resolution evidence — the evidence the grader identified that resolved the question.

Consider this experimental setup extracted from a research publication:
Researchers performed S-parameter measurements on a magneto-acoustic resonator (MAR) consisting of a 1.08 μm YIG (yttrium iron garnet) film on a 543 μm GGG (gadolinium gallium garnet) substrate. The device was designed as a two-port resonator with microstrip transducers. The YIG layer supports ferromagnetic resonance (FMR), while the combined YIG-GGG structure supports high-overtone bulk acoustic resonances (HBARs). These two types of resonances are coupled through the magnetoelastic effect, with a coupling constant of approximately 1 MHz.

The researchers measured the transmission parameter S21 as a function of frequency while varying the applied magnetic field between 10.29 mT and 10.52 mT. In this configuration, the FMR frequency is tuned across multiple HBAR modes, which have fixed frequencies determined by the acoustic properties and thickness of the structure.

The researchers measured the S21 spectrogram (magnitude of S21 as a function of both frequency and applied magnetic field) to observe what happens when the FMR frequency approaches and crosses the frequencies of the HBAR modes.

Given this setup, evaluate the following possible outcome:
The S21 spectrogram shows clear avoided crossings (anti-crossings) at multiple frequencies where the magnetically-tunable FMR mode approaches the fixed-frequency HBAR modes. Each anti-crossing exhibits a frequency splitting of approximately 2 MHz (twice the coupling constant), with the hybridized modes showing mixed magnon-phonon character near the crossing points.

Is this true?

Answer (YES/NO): YES